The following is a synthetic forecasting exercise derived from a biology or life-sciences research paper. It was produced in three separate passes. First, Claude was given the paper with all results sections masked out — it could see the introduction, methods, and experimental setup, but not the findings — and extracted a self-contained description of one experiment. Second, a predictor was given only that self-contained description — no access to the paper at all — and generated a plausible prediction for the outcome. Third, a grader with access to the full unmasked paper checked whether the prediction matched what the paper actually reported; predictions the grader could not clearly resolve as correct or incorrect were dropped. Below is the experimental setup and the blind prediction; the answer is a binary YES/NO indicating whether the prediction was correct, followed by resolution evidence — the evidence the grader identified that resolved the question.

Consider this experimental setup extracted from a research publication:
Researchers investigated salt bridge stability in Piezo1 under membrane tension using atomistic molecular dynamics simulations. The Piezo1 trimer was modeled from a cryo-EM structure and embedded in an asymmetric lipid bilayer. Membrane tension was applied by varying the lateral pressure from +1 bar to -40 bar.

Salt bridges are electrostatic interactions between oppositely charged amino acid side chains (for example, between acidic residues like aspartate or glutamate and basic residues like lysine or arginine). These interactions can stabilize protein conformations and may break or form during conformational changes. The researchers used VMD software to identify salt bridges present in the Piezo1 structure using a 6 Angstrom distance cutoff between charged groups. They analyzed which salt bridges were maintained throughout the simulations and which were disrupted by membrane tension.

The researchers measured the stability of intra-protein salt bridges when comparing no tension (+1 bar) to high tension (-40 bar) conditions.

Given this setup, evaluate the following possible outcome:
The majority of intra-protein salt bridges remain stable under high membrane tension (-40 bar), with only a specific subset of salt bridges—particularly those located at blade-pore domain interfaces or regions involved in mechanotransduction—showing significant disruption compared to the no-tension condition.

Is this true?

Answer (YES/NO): NO